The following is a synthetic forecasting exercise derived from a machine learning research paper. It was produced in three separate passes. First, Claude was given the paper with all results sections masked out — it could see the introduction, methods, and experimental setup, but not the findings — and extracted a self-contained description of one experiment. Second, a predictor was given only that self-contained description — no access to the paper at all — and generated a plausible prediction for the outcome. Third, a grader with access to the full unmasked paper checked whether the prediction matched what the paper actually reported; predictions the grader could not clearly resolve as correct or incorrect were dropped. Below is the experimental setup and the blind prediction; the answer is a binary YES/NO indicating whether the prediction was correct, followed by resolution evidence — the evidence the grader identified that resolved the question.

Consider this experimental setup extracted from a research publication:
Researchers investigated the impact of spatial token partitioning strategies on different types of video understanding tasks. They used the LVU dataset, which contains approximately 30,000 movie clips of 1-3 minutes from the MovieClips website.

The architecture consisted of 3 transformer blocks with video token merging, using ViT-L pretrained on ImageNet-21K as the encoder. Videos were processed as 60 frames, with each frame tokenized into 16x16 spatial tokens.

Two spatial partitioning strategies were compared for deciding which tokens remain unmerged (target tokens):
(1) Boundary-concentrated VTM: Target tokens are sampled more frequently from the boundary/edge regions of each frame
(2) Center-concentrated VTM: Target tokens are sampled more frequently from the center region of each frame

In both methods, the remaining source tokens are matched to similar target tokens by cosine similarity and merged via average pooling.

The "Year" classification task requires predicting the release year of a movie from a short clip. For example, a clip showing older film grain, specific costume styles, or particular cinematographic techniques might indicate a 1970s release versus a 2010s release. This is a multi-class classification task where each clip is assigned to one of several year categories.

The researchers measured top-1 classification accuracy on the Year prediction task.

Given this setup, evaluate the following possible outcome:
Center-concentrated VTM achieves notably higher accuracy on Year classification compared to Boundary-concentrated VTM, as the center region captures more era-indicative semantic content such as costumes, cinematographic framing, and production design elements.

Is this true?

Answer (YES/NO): NO